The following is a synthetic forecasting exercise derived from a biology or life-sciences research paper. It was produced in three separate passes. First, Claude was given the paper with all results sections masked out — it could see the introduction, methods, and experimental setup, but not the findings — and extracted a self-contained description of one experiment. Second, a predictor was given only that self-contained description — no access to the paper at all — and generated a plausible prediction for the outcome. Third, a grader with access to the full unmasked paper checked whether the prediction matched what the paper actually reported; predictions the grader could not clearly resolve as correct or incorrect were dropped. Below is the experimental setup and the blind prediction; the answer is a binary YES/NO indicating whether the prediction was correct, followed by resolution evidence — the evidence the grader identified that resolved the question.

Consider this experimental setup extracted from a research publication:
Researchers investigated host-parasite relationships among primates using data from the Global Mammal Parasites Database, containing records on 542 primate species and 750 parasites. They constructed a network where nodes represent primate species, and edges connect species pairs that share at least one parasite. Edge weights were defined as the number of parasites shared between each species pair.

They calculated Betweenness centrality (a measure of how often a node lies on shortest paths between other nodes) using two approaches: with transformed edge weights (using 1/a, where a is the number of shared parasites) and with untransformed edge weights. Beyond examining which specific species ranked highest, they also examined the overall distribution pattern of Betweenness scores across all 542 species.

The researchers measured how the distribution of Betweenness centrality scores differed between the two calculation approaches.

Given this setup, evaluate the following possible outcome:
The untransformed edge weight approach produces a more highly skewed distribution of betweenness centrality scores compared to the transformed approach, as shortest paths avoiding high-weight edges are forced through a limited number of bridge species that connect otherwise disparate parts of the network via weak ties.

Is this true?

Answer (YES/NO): NO